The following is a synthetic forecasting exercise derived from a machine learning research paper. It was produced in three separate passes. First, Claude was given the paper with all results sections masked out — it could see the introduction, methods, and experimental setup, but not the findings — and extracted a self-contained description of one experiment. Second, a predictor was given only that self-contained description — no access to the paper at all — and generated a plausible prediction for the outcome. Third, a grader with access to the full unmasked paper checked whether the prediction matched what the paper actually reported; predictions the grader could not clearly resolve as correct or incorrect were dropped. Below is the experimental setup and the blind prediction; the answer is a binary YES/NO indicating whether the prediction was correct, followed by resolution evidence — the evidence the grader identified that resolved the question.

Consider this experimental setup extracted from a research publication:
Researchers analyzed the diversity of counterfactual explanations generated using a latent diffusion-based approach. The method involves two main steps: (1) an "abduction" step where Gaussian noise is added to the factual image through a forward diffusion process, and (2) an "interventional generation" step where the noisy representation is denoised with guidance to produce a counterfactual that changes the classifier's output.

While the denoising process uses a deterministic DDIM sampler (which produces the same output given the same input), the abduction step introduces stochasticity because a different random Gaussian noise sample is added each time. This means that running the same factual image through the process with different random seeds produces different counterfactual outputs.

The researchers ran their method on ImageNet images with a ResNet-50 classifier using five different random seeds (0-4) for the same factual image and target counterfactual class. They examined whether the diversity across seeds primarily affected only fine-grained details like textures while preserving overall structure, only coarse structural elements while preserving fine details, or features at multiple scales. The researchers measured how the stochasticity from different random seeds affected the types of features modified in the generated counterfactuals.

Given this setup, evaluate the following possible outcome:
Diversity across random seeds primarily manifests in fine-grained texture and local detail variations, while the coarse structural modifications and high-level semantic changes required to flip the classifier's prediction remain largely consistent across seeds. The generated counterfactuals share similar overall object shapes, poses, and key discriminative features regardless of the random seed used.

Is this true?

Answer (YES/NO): NO